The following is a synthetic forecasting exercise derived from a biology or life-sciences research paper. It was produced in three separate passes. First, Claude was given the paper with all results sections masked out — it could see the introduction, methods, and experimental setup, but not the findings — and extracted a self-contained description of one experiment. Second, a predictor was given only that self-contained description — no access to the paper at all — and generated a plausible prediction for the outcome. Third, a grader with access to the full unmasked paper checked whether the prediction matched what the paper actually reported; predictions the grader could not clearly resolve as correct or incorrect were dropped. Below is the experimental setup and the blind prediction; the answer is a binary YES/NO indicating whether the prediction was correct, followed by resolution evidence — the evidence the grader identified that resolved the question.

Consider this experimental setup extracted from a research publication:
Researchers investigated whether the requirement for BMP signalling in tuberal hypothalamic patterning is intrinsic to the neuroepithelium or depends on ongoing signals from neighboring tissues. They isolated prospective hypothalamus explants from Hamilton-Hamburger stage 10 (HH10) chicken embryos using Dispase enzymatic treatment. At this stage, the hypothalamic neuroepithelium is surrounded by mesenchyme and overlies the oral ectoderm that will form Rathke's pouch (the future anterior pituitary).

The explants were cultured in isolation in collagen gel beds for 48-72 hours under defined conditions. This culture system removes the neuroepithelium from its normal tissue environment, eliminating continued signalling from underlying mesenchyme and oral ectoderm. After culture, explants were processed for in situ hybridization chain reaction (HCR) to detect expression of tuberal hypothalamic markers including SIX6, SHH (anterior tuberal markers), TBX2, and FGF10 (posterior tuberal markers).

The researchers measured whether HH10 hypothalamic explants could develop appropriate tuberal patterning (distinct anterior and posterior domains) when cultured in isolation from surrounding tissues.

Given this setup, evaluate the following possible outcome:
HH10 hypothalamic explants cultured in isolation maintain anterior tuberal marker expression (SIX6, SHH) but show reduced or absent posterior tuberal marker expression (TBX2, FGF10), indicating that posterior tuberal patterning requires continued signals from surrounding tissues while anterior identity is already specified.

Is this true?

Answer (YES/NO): NO